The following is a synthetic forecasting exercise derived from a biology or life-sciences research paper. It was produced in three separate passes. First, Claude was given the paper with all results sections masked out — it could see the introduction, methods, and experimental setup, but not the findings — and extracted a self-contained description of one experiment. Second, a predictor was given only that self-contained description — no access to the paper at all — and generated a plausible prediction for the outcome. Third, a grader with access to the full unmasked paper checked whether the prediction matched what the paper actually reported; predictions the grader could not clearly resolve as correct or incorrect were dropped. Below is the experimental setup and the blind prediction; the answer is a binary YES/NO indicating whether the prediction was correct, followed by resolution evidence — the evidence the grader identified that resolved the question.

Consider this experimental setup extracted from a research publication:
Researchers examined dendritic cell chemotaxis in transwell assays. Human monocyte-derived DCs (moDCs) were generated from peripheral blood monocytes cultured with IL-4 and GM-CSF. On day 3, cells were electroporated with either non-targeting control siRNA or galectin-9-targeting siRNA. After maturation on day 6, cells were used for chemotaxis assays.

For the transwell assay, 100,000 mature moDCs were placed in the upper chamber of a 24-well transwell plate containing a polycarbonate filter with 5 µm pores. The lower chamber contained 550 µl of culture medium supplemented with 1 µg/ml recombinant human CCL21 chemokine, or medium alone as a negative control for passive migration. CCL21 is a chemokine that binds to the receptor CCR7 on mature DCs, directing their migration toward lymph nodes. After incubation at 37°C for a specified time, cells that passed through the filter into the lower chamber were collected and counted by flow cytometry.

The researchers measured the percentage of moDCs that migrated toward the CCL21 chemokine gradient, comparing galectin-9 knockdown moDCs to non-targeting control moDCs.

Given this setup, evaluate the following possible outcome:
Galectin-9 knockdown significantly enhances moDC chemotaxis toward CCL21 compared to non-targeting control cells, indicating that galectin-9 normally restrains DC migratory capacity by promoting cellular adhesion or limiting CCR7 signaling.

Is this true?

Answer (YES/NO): NO